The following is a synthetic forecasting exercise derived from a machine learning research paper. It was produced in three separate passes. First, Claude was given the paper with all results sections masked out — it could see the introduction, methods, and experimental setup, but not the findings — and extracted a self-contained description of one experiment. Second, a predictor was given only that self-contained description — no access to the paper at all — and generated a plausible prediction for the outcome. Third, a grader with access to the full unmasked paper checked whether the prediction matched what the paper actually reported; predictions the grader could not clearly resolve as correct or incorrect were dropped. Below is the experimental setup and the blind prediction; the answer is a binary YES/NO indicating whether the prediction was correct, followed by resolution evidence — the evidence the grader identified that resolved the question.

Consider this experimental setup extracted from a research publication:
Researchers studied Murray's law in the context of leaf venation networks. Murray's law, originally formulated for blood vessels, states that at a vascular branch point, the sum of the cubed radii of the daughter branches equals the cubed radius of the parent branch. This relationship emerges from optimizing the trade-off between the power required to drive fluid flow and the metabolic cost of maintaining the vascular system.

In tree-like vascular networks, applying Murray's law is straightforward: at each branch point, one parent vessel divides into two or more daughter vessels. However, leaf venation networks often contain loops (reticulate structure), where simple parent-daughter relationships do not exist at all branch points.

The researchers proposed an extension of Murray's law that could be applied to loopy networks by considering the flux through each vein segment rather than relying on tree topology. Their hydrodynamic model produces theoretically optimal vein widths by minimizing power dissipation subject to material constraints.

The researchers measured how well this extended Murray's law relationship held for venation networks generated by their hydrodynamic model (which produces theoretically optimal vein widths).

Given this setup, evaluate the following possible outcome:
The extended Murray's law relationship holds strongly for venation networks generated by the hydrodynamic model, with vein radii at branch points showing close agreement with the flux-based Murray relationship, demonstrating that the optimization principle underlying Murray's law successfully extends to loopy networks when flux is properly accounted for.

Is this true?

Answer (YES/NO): YES